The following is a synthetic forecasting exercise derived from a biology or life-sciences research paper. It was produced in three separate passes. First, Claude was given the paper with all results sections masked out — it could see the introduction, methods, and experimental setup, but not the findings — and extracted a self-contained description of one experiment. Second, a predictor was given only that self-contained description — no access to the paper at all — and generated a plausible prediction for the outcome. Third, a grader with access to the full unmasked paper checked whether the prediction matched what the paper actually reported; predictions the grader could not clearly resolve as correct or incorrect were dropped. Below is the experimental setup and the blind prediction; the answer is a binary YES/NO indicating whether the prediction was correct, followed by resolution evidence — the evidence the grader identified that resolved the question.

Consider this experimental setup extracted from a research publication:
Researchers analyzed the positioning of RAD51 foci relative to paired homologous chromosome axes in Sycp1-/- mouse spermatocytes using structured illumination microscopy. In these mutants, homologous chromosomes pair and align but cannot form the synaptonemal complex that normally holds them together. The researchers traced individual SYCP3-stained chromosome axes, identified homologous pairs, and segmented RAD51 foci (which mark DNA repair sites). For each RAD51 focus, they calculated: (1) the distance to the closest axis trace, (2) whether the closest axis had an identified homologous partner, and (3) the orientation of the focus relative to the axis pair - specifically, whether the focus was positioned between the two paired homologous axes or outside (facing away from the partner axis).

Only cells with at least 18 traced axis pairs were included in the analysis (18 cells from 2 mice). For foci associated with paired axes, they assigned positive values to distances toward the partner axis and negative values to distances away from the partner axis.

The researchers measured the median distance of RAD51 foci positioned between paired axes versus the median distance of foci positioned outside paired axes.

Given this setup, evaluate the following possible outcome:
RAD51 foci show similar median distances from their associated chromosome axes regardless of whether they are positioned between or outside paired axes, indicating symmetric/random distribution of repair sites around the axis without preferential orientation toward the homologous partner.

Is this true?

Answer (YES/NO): NO